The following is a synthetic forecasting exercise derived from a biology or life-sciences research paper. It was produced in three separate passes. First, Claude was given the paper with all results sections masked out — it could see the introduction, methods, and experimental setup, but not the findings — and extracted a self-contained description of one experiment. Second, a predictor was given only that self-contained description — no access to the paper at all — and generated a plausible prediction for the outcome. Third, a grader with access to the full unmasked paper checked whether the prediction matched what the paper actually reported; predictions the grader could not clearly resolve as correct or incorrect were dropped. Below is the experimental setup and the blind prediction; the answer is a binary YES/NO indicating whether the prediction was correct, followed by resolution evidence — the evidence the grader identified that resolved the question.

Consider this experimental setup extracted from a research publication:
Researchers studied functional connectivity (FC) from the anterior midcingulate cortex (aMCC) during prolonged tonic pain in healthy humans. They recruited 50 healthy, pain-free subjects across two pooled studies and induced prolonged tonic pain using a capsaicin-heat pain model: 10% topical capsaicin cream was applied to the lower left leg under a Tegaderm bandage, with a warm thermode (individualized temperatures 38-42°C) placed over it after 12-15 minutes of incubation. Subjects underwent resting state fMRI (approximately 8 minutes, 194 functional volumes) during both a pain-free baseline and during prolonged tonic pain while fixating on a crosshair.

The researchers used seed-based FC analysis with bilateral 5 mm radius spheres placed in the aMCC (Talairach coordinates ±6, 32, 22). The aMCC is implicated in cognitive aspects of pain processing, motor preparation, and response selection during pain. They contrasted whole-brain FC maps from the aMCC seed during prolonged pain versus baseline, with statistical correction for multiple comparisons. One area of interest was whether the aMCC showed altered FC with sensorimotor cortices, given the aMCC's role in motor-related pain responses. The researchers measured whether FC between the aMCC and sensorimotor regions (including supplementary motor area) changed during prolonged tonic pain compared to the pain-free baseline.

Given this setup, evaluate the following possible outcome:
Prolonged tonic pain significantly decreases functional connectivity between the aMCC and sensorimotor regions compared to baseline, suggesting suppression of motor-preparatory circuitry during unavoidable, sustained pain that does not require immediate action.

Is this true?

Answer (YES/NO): NO